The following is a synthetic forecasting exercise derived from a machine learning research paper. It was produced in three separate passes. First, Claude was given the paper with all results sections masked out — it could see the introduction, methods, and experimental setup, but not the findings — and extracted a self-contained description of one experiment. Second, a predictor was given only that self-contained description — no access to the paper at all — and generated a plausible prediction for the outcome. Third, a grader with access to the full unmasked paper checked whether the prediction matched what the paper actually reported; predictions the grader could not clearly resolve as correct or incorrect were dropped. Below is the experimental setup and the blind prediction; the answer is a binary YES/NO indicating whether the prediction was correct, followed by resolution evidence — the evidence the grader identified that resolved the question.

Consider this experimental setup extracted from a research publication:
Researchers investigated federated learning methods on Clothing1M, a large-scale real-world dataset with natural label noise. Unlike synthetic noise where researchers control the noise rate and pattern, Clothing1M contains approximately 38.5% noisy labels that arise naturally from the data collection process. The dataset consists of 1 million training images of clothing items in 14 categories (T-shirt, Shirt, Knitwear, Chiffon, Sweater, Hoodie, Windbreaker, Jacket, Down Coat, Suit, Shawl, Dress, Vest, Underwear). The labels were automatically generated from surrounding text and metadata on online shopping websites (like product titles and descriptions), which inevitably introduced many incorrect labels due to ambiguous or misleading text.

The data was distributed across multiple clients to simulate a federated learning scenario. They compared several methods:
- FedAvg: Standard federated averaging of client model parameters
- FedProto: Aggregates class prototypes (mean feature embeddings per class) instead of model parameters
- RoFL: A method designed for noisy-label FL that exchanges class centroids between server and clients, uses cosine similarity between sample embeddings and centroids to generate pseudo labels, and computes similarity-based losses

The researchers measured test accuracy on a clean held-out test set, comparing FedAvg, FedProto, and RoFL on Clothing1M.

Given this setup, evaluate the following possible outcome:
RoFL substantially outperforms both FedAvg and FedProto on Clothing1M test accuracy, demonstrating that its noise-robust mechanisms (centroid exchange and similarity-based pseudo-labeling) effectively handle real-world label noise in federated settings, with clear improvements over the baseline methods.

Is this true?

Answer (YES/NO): YES